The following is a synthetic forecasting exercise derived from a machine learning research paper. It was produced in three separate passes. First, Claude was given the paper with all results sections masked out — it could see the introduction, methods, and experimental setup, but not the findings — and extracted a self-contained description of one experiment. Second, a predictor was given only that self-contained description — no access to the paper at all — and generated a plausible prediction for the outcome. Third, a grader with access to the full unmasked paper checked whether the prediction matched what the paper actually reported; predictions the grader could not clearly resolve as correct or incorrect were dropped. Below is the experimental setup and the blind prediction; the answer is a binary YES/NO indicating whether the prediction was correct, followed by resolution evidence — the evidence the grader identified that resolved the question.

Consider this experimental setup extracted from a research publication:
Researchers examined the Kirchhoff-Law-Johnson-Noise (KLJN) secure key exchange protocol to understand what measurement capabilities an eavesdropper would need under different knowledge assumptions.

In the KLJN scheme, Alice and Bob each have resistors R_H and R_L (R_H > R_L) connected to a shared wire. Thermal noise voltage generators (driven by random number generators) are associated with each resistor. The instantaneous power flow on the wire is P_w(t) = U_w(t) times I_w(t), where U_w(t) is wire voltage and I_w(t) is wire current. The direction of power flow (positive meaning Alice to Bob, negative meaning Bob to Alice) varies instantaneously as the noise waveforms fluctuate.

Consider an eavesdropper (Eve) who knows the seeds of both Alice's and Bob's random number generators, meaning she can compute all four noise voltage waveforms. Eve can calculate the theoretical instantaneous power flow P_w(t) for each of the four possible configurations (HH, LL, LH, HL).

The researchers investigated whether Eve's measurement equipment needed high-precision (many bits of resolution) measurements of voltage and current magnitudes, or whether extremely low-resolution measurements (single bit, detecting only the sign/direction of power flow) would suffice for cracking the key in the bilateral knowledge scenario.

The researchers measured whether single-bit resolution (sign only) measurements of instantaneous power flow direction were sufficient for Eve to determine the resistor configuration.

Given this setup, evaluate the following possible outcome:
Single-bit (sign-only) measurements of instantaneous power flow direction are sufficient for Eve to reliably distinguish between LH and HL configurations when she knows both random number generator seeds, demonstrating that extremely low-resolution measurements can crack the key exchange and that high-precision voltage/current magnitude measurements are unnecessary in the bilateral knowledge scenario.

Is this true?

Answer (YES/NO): YES